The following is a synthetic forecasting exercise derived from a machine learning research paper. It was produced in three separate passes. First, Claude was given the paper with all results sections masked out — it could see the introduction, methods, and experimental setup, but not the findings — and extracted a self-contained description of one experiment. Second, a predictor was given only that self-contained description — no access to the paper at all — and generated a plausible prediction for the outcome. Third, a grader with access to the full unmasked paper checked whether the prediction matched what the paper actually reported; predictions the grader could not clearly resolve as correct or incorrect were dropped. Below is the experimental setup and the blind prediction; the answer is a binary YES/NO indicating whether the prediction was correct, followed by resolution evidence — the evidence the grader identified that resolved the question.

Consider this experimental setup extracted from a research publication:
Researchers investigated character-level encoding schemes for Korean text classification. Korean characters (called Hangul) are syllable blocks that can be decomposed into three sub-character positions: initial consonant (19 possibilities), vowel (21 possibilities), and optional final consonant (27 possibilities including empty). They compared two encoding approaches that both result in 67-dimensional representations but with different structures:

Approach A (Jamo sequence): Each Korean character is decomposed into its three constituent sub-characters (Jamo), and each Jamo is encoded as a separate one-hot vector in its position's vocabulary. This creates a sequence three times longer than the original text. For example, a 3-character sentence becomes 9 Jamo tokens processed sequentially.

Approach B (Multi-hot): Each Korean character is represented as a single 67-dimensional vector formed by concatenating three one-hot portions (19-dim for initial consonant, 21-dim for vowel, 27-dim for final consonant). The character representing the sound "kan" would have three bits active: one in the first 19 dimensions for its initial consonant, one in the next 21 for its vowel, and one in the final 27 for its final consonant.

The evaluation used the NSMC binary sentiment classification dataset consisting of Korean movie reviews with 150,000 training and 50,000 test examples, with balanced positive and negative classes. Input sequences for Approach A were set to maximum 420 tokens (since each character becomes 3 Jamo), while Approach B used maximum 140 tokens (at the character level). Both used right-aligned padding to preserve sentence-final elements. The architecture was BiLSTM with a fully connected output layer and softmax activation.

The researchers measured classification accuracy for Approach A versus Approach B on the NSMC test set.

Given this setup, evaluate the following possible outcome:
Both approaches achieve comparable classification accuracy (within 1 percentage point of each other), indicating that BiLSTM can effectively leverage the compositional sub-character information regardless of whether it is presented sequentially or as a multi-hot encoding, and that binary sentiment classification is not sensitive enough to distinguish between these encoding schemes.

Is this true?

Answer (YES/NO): YES